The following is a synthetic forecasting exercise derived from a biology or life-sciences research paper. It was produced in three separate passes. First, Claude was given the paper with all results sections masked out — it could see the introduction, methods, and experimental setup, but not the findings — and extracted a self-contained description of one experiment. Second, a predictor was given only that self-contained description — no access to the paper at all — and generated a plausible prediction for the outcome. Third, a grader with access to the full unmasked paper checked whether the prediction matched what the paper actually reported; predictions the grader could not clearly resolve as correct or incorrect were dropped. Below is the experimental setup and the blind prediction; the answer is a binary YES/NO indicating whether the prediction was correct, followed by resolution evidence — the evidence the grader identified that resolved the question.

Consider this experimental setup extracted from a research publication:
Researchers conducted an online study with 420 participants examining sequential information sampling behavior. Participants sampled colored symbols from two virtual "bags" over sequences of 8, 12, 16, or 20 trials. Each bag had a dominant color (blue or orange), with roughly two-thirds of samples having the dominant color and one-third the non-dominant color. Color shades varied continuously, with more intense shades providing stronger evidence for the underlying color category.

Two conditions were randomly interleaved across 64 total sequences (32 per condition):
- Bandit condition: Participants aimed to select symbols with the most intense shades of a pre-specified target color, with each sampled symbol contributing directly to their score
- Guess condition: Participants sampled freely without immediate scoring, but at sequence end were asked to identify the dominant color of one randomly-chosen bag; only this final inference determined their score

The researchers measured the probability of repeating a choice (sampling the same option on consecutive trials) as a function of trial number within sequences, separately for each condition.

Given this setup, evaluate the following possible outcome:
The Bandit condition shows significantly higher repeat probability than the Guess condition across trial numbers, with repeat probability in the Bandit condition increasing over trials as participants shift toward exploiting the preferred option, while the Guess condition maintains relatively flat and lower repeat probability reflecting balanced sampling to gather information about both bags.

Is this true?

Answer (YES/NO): NO